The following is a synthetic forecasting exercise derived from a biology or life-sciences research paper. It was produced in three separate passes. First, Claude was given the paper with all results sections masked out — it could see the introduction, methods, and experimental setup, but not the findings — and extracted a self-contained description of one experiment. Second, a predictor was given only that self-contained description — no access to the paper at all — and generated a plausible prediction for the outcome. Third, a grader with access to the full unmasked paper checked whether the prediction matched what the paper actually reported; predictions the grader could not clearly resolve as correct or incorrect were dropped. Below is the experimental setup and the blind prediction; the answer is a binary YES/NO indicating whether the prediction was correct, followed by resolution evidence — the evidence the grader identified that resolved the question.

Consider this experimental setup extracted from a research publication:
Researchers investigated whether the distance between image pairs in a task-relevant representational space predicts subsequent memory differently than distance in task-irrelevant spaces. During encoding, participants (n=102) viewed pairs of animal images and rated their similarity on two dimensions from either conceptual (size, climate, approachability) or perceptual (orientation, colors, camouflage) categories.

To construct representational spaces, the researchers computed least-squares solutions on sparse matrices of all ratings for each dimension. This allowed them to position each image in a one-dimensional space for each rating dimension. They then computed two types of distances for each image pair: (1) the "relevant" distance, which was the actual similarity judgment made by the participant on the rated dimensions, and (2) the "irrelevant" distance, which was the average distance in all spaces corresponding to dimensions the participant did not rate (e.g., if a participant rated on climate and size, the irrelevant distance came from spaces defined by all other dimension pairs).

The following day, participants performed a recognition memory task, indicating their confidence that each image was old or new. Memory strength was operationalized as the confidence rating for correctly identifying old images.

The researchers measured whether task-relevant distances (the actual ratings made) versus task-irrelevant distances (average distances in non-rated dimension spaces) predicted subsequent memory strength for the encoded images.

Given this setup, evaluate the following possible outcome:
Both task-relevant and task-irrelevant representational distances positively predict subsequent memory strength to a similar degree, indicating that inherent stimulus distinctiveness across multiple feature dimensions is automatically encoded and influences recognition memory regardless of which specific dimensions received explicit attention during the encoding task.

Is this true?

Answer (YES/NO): NO